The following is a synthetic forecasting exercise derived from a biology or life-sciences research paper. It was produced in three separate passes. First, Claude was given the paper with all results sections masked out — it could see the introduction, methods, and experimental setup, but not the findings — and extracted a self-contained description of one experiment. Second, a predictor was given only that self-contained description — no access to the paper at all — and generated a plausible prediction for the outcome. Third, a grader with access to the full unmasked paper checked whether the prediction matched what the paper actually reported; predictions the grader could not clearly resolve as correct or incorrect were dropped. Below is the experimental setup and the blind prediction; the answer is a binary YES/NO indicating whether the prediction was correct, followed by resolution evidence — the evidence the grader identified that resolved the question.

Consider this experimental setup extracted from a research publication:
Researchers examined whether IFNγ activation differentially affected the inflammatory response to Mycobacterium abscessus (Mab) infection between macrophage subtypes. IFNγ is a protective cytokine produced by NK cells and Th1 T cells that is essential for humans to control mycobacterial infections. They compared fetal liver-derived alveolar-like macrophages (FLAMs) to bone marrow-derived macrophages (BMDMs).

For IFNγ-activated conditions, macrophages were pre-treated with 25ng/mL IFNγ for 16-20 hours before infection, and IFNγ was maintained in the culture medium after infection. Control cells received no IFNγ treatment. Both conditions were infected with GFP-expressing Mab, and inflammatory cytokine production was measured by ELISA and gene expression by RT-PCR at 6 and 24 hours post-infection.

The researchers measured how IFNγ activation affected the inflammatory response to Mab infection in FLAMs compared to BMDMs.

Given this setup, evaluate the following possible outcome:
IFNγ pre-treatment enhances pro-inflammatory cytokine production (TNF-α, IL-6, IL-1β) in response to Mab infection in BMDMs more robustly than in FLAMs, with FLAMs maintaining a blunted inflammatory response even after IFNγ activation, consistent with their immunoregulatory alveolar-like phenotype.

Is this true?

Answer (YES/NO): NO